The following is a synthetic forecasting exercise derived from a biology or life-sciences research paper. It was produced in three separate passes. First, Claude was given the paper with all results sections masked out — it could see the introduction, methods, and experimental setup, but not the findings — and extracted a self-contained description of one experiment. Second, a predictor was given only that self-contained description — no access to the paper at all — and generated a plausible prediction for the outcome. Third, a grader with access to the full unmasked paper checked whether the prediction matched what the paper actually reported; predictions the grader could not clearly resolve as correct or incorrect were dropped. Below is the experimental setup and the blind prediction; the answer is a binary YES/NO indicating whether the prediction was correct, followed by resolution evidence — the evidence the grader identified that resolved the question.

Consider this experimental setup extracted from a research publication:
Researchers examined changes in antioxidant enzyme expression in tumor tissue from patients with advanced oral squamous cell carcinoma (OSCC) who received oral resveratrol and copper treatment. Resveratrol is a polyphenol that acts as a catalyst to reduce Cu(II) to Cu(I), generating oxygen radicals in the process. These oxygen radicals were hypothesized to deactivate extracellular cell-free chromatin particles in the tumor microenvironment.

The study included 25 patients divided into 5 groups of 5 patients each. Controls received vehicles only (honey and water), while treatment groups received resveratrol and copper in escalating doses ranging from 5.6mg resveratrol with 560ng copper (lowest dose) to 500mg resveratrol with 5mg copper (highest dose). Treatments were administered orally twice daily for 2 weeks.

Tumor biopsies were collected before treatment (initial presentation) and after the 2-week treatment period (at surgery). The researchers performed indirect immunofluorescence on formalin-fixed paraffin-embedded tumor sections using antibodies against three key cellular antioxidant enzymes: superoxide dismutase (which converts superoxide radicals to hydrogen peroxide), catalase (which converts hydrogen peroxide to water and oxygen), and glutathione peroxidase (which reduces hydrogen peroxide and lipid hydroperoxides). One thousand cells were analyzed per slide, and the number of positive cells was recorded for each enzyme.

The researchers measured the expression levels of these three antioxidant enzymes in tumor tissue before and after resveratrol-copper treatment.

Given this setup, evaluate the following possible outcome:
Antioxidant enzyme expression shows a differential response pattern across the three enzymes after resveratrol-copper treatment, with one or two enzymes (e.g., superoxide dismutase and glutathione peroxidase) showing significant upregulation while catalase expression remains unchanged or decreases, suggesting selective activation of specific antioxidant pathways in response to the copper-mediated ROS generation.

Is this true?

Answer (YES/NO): NO